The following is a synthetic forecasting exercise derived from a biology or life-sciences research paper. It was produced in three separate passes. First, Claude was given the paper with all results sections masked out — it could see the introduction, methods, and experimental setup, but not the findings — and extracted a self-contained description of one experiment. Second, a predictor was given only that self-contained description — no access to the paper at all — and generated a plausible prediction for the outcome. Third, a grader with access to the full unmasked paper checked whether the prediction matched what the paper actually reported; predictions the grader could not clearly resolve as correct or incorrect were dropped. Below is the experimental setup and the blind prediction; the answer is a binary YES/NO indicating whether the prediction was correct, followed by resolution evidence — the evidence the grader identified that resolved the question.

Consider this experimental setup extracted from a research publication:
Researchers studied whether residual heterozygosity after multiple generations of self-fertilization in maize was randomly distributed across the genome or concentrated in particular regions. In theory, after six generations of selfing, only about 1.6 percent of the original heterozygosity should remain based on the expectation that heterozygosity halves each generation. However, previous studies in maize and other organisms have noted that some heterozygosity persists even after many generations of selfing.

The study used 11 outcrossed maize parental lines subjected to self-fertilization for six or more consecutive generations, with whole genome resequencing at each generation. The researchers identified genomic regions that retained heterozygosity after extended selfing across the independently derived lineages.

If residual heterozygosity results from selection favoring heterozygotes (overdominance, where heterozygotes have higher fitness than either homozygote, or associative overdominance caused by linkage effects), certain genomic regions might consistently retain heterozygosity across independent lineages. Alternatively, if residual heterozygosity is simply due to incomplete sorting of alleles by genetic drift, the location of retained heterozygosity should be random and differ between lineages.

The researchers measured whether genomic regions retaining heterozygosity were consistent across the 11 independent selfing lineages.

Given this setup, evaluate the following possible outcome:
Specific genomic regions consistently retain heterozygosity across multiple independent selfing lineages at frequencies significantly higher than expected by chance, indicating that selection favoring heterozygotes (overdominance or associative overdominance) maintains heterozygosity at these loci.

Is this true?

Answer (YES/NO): NO